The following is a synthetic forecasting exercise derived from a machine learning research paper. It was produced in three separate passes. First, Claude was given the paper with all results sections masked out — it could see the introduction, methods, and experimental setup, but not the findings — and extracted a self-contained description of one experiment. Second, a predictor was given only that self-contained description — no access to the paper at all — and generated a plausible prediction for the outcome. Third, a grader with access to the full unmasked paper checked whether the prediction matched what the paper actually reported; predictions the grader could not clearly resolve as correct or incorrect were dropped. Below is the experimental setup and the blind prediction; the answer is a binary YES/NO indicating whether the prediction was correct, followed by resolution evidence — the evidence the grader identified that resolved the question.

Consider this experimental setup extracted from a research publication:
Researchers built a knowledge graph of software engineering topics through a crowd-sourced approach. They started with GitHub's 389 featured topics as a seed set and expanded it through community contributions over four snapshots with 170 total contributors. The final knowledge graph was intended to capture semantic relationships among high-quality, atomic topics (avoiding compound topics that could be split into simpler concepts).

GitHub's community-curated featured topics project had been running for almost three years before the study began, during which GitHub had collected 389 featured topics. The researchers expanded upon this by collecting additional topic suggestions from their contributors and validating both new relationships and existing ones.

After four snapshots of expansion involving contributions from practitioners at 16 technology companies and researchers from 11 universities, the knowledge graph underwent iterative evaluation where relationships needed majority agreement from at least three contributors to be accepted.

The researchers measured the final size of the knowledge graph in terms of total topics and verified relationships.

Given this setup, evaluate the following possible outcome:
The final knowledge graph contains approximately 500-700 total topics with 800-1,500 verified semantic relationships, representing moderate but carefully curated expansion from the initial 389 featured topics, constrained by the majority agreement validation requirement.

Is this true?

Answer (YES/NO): NO